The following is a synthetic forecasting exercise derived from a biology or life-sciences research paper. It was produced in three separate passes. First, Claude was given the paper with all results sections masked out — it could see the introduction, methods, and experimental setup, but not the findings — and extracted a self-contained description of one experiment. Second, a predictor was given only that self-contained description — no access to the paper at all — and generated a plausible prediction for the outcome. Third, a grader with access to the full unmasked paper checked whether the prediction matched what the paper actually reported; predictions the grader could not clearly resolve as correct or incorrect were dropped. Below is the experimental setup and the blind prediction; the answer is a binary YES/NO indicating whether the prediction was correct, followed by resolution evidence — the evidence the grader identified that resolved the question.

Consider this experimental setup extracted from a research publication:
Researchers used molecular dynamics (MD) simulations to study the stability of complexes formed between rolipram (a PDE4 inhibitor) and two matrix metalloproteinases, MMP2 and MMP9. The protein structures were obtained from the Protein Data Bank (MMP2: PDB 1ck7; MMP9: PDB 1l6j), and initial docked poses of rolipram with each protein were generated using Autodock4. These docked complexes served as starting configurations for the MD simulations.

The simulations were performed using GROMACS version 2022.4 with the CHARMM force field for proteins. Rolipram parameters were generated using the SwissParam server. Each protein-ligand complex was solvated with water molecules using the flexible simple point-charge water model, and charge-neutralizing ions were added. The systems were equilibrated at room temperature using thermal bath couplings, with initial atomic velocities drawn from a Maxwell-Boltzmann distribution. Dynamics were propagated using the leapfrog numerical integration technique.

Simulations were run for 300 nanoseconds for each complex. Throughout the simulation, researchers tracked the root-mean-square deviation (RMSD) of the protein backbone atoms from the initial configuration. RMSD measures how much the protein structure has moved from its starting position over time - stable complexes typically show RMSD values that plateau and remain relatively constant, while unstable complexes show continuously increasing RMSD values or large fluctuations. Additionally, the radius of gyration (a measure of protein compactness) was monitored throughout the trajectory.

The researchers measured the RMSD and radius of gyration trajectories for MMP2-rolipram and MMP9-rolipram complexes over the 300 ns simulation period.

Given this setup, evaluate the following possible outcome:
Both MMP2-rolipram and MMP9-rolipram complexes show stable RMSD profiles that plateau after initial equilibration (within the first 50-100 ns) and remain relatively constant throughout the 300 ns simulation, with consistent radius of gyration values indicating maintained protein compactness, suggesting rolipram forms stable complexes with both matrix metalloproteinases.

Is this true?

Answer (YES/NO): NO